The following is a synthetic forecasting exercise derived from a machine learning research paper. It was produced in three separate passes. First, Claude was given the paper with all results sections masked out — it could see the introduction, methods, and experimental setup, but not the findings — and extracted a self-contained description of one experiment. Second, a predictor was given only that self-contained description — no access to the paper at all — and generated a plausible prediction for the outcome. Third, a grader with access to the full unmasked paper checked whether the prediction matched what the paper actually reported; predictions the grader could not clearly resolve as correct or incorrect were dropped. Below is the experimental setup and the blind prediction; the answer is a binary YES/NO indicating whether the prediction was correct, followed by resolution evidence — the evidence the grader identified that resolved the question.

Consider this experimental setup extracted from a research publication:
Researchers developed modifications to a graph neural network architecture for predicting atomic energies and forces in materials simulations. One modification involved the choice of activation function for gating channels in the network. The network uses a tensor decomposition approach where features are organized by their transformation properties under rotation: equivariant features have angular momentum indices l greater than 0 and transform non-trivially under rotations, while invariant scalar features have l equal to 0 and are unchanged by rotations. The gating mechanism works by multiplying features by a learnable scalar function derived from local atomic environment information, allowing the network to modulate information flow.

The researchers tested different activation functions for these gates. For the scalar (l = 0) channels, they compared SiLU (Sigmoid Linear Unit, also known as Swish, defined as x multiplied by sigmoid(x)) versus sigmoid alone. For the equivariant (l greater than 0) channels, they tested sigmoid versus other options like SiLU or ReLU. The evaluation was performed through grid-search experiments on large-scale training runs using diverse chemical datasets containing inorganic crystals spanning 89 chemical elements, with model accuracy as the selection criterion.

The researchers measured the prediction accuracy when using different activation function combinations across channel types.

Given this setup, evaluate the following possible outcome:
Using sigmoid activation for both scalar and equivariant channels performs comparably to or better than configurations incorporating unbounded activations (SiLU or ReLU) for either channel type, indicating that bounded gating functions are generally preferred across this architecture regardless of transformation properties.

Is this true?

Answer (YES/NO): NO